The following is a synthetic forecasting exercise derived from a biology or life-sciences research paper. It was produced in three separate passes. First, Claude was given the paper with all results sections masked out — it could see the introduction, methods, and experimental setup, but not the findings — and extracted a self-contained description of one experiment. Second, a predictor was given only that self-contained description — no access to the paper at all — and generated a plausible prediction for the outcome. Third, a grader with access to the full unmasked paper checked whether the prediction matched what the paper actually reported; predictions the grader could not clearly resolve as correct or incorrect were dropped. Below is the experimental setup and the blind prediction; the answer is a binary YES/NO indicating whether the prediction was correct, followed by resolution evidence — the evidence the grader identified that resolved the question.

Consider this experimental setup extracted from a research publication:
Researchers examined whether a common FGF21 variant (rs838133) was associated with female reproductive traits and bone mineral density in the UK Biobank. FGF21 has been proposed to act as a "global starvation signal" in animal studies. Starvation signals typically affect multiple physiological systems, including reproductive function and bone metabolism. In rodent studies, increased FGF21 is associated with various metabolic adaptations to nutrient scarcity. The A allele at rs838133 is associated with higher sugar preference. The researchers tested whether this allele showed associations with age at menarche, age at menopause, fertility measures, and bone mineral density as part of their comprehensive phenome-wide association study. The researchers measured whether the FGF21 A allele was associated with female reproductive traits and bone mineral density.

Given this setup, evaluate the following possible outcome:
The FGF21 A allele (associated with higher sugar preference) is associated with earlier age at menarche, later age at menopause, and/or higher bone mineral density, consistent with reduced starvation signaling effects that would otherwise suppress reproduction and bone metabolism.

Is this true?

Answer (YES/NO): NO